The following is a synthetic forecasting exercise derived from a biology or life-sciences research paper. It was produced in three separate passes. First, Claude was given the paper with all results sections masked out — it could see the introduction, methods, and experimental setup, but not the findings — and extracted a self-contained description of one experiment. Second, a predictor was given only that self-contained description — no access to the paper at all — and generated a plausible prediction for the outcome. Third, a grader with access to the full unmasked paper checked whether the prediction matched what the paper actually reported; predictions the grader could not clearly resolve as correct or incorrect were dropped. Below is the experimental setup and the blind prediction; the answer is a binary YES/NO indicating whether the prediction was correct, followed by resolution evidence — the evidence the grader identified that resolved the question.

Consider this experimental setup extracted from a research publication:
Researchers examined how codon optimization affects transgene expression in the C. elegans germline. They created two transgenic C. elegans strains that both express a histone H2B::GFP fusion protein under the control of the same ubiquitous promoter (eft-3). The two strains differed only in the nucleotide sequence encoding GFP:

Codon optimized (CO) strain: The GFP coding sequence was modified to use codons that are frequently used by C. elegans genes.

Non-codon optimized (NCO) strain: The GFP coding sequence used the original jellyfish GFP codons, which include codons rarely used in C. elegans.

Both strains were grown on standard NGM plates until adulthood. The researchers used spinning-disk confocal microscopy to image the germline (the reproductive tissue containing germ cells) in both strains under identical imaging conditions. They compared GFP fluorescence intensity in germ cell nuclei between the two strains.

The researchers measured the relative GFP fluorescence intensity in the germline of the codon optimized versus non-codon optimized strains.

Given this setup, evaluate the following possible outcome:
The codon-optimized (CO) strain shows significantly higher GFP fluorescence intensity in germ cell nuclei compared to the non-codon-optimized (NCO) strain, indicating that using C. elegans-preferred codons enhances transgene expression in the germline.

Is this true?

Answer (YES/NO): YES